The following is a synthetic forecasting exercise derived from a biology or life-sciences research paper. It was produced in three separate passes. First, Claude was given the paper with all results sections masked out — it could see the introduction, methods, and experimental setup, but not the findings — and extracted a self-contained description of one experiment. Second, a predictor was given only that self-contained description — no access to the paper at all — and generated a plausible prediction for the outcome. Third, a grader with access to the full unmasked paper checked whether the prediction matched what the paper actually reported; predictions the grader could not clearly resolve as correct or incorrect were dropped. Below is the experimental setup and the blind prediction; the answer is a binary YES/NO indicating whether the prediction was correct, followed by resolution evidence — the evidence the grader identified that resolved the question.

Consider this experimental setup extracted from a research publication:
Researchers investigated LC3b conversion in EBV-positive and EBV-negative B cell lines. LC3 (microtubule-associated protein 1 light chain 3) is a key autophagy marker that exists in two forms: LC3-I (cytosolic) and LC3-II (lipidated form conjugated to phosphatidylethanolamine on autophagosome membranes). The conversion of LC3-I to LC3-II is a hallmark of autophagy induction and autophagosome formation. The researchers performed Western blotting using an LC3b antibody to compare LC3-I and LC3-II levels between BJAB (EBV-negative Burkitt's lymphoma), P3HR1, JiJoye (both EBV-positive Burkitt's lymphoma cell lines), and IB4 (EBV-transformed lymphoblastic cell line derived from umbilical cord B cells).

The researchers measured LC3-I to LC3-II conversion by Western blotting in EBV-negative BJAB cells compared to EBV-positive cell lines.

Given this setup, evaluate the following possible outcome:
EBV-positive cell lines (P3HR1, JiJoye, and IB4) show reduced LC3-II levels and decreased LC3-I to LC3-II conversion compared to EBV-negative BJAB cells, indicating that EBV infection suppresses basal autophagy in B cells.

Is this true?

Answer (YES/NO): NO